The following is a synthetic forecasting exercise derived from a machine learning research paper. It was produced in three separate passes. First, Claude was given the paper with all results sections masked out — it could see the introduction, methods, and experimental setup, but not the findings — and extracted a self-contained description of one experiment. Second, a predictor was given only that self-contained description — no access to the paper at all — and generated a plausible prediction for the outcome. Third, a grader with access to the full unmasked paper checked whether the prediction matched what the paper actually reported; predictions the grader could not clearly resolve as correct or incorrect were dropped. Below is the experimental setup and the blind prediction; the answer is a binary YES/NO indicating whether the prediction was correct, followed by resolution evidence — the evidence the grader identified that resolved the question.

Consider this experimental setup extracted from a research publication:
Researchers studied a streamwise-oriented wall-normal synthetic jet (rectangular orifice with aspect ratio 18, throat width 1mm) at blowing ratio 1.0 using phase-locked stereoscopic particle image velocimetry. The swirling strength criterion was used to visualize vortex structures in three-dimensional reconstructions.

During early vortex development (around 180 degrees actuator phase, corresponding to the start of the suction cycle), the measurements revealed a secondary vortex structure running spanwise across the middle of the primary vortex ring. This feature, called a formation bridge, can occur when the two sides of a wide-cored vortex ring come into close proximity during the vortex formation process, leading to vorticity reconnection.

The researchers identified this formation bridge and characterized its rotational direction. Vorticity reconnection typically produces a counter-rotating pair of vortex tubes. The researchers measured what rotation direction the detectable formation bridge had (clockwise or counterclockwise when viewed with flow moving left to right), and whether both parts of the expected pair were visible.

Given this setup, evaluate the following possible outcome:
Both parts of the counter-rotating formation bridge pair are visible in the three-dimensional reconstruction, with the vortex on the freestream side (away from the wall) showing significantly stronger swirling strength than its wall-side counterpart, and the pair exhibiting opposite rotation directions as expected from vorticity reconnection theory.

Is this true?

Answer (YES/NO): NO